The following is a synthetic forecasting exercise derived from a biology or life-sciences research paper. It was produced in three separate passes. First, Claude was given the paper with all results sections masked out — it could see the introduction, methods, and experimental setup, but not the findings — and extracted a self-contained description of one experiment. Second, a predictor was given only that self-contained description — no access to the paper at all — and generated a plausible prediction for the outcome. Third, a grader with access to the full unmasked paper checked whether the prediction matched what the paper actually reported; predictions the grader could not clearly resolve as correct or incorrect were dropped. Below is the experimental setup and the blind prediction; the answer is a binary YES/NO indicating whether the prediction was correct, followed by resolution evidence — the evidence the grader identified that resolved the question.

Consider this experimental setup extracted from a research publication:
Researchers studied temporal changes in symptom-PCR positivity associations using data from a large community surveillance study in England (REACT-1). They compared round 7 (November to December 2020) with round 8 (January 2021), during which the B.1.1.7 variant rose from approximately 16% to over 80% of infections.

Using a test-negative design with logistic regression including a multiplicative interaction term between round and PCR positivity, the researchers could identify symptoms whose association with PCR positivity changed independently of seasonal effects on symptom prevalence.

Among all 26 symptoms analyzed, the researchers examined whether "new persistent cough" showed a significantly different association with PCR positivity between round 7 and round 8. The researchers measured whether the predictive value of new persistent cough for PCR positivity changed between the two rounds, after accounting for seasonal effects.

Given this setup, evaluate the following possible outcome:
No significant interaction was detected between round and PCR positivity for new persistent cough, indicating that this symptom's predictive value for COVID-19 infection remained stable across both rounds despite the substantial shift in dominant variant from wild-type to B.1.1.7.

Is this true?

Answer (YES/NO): NO